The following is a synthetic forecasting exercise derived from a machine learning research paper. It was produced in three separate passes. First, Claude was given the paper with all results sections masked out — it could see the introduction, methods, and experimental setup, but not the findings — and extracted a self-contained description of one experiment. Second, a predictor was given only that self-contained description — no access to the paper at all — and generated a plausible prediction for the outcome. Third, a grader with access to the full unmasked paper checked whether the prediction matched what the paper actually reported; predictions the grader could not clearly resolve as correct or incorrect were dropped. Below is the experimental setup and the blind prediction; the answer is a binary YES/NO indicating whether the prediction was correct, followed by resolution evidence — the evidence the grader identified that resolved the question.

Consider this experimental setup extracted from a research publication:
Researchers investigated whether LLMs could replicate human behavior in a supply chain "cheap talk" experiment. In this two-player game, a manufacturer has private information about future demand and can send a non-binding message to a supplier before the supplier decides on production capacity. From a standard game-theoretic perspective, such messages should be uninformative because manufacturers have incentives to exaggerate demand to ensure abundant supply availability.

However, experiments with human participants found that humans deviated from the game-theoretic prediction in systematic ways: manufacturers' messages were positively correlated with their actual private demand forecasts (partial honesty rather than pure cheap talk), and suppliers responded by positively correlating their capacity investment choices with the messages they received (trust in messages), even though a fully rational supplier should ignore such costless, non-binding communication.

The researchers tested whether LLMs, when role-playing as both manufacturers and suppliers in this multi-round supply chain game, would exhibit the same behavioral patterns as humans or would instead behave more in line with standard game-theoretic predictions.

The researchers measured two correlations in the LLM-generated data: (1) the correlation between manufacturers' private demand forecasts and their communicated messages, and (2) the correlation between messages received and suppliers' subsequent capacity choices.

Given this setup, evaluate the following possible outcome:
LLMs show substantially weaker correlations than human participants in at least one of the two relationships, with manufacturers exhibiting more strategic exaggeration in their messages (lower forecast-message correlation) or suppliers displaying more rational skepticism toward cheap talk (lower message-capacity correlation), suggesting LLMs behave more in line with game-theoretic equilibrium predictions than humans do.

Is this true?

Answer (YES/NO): NO